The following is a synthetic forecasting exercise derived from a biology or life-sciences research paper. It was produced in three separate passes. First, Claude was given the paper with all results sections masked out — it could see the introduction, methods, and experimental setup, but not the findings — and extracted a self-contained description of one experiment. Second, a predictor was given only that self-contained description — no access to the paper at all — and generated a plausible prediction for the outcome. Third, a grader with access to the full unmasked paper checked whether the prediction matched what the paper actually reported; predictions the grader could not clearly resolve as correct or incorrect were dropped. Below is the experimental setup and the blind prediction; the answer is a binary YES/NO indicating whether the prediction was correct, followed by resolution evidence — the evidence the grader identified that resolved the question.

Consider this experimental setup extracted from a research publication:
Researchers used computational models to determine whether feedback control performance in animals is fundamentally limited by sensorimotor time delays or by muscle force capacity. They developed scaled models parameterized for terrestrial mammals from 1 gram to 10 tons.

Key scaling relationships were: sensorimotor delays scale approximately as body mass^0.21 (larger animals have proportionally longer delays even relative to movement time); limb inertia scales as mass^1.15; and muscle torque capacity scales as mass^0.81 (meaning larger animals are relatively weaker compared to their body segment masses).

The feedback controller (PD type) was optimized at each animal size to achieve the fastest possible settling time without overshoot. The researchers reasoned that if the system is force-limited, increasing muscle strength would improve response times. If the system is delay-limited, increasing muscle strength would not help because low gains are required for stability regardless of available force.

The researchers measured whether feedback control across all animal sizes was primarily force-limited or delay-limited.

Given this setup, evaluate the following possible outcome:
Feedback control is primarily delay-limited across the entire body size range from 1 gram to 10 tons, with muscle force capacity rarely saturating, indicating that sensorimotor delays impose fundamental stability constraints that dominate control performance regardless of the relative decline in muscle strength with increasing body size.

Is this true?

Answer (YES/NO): YES